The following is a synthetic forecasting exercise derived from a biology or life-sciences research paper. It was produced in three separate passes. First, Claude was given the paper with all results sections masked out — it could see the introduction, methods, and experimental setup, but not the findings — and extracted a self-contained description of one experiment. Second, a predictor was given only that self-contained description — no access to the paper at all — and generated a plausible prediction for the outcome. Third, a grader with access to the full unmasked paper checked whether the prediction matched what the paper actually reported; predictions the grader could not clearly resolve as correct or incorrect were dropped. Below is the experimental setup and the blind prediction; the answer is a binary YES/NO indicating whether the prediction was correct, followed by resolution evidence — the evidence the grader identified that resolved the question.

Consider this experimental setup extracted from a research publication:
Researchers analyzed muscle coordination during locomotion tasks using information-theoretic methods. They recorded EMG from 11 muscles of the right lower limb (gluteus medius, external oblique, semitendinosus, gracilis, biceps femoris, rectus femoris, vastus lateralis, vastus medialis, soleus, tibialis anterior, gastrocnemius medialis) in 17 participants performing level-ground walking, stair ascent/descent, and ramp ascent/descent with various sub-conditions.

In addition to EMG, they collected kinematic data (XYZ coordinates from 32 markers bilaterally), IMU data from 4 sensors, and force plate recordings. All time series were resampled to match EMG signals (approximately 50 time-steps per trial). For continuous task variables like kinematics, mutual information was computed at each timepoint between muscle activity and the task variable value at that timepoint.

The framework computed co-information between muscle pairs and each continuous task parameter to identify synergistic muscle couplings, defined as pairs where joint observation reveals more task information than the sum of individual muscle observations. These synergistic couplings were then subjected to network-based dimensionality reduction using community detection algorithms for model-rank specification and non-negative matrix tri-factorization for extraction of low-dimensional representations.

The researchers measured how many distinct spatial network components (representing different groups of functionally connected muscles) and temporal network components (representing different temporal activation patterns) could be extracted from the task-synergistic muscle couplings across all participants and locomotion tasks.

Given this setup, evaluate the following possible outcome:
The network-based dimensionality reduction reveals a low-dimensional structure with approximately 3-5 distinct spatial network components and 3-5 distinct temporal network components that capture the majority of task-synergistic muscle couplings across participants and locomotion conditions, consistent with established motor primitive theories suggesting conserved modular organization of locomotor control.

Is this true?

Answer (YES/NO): NO